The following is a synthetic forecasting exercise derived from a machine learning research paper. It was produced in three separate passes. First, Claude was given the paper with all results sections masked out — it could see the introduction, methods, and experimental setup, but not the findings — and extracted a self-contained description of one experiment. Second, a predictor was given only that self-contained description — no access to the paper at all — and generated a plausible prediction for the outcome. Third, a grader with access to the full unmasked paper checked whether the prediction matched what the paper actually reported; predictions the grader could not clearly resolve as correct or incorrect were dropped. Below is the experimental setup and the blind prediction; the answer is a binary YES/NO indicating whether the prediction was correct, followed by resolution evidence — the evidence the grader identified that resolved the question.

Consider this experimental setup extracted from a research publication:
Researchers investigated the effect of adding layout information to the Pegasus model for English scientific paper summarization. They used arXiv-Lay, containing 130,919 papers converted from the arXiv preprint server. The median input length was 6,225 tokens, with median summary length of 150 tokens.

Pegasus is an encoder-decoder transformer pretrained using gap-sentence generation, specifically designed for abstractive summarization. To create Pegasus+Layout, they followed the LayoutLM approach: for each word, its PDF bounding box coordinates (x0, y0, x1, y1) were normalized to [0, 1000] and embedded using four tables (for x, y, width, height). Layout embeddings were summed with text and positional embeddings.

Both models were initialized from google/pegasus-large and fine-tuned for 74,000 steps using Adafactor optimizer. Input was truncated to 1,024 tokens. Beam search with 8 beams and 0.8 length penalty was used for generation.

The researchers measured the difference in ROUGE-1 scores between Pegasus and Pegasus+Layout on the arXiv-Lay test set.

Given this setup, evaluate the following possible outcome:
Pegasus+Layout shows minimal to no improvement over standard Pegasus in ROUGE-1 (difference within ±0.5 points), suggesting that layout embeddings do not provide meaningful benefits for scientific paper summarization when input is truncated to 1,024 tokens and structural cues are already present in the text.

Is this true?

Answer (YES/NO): YES